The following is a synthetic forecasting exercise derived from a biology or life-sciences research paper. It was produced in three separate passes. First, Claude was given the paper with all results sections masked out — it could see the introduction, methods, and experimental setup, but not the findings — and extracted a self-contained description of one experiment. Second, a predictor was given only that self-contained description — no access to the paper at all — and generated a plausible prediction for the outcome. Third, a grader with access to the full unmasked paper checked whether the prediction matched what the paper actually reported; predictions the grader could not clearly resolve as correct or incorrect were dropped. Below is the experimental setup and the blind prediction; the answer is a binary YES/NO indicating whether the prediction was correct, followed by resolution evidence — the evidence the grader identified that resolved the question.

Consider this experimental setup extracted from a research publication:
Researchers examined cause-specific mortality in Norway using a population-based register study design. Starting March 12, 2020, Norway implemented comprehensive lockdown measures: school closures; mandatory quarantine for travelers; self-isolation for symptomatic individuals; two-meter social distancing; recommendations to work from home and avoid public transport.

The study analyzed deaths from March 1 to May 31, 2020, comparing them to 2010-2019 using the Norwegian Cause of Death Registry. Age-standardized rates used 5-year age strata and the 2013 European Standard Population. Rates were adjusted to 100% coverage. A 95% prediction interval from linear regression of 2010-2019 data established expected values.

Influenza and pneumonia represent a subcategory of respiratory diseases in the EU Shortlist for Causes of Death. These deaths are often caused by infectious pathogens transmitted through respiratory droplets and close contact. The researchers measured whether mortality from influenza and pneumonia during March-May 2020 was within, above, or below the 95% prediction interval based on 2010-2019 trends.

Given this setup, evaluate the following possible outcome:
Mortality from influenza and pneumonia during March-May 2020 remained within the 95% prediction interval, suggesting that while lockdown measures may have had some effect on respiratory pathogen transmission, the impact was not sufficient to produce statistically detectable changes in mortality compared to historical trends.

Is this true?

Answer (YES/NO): YES